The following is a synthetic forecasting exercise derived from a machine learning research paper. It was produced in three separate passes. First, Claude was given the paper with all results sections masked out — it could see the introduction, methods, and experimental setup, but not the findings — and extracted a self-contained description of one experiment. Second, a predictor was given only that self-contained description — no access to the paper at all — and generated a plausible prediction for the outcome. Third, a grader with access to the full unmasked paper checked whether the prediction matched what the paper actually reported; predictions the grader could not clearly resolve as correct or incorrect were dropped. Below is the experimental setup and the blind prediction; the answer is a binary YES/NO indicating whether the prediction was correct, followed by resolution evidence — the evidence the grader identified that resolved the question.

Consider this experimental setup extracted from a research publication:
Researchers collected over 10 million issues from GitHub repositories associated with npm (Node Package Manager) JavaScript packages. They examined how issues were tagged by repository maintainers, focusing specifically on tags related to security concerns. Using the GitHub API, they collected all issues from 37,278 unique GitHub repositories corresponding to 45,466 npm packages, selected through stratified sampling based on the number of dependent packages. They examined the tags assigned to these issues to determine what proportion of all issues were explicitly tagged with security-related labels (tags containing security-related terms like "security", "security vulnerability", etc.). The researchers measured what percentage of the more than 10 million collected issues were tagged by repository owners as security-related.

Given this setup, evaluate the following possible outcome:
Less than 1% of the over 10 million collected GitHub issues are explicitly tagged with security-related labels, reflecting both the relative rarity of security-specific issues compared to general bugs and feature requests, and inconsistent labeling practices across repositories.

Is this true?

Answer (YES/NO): YES